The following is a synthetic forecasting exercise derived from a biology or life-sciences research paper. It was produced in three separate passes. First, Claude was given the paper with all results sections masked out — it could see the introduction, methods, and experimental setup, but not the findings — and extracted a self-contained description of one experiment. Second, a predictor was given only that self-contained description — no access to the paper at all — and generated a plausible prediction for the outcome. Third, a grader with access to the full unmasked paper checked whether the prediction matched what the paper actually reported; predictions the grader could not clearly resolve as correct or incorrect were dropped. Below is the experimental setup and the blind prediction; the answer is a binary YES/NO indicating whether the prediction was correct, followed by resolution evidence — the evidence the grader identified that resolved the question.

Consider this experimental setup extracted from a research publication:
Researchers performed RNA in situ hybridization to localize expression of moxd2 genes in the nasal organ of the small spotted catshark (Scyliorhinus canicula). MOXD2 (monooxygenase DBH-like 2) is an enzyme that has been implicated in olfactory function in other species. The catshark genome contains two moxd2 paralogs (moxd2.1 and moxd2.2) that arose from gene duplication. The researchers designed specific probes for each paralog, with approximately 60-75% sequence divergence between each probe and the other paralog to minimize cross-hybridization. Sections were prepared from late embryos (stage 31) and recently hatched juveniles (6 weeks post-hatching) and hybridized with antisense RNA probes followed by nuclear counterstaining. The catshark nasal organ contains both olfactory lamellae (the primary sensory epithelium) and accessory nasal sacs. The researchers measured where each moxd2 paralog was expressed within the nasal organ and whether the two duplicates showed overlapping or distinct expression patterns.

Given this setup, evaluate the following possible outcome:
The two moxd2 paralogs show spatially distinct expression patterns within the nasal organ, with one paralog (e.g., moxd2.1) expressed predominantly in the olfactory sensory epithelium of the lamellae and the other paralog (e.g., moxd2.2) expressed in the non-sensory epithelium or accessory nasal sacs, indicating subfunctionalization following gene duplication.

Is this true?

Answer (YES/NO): NO